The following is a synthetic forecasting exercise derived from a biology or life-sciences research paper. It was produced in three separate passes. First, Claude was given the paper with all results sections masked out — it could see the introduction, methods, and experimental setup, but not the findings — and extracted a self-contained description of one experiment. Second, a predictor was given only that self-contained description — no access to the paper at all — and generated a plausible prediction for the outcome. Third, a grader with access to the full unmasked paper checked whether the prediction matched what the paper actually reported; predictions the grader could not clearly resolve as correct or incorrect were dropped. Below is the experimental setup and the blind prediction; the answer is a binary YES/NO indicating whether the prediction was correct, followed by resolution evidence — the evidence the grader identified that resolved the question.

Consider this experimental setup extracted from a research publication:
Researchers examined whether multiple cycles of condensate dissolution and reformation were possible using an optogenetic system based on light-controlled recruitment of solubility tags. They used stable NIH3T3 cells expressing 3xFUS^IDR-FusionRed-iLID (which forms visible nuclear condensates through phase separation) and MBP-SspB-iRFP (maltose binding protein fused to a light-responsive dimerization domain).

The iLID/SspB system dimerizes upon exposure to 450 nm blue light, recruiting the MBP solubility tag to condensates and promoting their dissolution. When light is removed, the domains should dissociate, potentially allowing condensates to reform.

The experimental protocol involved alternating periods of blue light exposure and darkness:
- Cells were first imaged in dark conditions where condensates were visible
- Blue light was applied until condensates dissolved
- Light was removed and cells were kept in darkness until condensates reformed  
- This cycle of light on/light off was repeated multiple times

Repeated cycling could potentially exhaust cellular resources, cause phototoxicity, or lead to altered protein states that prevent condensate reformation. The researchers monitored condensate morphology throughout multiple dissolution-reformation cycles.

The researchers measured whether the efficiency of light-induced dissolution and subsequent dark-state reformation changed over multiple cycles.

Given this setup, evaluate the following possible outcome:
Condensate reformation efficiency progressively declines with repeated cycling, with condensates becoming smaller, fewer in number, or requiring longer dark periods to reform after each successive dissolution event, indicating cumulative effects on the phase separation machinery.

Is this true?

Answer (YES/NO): NO